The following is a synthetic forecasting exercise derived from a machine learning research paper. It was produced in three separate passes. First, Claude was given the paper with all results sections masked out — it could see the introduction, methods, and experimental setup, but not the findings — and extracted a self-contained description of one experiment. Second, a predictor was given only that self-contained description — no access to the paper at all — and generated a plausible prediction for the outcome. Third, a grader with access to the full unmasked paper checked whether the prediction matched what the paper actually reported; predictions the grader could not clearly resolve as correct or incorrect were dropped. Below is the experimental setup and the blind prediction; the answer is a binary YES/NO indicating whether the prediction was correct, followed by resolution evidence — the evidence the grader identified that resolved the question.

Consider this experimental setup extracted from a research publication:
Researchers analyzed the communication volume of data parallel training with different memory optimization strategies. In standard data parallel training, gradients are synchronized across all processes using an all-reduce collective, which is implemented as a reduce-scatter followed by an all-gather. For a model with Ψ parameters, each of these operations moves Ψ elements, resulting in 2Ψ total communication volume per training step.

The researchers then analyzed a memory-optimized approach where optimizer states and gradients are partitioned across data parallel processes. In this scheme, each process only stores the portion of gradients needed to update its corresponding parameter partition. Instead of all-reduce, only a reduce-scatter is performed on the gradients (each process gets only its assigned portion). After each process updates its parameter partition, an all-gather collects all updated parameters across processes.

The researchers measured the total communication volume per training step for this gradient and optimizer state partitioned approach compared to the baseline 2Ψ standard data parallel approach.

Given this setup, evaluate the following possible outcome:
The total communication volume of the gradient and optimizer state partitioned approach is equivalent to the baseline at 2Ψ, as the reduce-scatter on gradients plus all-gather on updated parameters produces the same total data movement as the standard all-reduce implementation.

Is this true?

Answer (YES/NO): YES